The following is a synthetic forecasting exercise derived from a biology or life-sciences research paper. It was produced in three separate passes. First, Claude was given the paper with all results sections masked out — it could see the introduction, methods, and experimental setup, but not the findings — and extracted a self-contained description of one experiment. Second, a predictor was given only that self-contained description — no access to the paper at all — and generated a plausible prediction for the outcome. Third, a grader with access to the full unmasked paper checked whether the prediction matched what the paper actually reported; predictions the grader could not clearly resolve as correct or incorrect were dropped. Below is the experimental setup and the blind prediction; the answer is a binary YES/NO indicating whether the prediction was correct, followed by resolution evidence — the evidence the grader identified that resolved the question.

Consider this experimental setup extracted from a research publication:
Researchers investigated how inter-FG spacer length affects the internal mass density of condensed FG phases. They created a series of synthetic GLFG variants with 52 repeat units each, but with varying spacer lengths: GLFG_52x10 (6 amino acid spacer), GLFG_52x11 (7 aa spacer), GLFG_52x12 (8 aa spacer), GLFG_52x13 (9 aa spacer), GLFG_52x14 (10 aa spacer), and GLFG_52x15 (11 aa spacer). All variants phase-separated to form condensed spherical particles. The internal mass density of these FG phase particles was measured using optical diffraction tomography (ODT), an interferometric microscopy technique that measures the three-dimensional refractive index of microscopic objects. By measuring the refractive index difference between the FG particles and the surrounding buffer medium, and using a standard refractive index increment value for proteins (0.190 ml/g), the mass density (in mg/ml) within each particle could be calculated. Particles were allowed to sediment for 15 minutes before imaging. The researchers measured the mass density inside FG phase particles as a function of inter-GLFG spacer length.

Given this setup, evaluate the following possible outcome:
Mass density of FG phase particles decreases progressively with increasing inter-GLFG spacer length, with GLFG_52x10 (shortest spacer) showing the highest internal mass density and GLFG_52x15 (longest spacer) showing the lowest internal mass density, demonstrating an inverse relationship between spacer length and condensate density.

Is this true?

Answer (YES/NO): YES